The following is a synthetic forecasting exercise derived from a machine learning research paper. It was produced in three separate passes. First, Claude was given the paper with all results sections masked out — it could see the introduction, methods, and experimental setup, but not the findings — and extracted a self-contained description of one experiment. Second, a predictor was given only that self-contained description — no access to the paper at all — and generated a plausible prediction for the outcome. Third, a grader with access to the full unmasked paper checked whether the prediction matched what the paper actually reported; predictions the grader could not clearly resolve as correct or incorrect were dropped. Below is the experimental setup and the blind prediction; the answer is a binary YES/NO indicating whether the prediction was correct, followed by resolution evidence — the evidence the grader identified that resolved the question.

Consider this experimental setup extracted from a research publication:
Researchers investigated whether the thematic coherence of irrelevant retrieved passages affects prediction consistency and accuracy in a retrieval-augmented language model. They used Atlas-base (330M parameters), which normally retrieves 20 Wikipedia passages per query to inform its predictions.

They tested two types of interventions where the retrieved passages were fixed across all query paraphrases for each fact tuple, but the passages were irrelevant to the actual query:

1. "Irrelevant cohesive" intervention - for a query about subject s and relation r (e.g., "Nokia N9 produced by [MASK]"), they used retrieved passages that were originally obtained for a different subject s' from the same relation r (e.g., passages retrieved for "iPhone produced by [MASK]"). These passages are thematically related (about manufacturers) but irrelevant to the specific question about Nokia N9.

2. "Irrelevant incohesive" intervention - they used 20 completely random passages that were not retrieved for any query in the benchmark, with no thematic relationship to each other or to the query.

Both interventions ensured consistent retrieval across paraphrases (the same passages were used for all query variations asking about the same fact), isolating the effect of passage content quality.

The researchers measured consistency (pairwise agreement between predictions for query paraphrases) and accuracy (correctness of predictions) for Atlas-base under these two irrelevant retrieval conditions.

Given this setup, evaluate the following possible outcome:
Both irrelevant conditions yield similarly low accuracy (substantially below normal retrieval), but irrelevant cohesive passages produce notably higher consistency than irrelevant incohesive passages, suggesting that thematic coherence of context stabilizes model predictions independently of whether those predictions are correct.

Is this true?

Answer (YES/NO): NO